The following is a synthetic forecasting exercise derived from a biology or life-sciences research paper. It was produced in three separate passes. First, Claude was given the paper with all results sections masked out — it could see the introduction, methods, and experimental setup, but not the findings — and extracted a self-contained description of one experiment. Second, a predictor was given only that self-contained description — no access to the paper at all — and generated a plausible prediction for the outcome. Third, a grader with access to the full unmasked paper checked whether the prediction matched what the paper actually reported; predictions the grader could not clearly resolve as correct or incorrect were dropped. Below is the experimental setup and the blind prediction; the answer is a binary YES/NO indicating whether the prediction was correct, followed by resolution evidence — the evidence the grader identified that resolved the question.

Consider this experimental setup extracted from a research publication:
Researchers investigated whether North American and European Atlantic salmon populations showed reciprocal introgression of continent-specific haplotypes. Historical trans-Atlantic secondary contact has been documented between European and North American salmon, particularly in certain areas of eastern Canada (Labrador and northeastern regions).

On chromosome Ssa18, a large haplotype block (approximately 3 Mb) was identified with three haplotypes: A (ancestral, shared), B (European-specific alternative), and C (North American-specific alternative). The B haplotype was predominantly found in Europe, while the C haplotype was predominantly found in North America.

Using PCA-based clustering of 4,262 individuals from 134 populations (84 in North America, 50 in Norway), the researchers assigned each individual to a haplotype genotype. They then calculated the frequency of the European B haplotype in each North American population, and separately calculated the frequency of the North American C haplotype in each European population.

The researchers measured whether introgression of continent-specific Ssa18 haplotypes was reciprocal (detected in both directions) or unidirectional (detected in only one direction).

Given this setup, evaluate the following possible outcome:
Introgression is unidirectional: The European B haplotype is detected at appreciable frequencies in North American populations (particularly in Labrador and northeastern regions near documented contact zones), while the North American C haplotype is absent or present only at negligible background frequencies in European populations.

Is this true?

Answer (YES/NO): NO